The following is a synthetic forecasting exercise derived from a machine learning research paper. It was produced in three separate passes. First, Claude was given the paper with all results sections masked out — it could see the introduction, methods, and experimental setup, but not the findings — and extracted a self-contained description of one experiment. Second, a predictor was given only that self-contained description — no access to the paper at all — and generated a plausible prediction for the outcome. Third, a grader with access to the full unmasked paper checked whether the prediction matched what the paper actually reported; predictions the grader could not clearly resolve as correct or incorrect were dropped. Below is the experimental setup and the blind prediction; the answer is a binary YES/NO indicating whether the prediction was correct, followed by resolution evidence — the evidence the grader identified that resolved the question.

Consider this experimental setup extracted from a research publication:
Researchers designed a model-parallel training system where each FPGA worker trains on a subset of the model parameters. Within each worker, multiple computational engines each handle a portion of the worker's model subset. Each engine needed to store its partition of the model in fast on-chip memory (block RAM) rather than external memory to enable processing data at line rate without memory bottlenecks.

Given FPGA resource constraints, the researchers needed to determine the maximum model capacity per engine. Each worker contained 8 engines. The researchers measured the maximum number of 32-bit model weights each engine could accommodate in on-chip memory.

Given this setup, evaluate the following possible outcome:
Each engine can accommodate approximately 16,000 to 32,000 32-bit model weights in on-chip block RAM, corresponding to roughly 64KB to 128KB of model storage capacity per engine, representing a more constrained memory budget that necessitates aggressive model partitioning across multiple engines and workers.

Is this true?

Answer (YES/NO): NO